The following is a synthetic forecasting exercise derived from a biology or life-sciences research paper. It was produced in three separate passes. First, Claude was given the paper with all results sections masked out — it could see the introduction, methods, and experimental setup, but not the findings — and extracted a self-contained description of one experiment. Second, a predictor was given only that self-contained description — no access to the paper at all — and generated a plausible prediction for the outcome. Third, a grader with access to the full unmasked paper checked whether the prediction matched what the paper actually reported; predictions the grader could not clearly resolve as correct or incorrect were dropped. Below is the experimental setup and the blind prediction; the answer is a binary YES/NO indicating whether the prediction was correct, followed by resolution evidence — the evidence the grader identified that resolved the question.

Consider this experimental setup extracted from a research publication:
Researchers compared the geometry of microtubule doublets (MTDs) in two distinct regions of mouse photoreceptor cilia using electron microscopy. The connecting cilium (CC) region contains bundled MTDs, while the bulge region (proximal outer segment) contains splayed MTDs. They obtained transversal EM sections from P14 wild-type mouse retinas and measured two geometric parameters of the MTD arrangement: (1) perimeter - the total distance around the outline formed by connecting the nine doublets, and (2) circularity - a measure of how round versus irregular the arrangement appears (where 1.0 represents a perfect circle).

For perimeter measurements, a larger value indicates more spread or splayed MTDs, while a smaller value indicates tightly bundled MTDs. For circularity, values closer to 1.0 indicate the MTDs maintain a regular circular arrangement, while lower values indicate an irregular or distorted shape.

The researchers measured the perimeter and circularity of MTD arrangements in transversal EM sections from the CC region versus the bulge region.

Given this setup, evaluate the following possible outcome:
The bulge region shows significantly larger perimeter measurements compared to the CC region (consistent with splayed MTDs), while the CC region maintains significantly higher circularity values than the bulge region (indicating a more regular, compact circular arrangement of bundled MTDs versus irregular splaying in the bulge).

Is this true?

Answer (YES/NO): YES